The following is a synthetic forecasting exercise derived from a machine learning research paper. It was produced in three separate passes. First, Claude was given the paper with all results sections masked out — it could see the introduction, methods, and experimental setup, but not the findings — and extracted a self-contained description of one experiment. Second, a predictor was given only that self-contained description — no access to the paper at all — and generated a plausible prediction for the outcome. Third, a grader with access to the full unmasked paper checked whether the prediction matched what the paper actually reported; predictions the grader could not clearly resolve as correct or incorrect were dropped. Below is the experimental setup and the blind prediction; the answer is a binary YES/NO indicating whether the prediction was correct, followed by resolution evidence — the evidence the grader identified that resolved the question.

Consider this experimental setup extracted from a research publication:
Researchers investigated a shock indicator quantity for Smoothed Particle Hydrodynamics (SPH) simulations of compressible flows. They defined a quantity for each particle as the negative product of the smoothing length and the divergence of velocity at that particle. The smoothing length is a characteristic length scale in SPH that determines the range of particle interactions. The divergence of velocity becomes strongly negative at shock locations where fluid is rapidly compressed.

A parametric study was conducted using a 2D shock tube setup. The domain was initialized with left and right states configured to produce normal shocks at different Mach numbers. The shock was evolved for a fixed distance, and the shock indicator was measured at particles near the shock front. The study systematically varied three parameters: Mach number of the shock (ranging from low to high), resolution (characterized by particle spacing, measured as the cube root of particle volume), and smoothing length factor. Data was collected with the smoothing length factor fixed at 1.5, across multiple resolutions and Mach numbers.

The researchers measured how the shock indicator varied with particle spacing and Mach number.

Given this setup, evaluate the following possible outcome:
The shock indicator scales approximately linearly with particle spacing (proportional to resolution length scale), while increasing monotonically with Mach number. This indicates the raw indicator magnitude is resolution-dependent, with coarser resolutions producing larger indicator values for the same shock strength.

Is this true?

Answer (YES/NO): NO